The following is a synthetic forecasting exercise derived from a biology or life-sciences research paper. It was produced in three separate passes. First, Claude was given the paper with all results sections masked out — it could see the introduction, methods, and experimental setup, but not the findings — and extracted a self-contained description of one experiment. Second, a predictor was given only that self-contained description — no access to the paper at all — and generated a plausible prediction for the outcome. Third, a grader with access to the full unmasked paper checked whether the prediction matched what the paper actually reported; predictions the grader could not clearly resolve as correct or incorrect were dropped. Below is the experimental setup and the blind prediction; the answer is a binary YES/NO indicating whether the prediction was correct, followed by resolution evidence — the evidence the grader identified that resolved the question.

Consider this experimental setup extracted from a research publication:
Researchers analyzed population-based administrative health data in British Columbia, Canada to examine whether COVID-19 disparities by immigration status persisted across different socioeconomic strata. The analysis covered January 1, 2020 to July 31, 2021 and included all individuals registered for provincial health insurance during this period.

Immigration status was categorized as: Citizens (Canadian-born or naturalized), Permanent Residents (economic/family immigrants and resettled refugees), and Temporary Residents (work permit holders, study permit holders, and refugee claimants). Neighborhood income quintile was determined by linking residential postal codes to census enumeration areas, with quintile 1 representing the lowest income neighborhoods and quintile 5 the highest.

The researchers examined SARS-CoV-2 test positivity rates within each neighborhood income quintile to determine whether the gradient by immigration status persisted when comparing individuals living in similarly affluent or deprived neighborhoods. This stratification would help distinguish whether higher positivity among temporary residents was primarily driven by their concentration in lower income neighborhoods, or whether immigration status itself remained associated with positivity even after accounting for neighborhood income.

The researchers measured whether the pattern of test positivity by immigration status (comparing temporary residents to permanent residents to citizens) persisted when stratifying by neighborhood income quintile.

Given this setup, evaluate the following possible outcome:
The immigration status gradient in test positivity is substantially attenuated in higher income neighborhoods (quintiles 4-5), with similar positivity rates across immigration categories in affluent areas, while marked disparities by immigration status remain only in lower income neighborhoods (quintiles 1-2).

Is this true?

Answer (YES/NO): NO